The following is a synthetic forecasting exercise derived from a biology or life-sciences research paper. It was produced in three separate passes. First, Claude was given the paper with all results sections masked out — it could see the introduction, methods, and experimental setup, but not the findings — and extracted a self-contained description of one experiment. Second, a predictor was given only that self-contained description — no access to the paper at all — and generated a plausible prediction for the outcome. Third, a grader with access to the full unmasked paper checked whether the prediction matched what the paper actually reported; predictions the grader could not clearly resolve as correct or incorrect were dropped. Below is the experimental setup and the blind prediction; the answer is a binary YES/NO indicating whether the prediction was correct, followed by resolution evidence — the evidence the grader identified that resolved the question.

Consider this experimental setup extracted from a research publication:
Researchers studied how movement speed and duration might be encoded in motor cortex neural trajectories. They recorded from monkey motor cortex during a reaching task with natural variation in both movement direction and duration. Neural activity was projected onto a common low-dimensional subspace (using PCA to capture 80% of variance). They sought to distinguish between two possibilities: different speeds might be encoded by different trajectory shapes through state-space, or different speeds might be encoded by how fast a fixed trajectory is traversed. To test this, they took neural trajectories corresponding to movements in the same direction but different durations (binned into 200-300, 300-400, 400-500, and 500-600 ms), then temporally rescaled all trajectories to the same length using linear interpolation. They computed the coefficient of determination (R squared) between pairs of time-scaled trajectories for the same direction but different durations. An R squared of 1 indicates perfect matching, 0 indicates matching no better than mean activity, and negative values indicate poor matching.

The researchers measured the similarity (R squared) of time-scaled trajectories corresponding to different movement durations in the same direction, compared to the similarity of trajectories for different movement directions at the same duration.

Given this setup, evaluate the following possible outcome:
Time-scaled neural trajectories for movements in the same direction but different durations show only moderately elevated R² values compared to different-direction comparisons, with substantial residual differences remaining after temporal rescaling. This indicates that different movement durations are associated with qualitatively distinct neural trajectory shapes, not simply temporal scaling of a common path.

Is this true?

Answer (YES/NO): NO